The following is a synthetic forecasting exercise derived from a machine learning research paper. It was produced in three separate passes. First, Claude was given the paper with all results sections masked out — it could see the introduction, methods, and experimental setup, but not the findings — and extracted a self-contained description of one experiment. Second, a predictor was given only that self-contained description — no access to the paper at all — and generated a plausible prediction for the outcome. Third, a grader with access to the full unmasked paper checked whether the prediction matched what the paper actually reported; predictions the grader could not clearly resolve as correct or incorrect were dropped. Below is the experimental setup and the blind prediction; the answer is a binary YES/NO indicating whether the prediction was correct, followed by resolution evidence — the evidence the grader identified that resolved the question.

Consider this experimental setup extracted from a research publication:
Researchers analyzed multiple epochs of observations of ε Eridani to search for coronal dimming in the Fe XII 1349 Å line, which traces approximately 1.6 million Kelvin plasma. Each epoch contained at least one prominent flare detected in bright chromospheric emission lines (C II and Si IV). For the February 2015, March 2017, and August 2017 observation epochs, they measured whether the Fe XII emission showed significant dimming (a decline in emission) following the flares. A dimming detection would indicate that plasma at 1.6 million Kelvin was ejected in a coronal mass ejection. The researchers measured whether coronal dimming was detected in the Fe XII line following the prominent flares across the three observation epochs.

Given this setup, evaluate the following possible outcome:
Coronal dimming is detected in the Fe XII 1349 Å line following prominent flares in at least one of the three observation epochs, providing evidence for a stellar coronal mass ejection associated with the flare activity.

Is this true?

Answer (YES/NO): NO